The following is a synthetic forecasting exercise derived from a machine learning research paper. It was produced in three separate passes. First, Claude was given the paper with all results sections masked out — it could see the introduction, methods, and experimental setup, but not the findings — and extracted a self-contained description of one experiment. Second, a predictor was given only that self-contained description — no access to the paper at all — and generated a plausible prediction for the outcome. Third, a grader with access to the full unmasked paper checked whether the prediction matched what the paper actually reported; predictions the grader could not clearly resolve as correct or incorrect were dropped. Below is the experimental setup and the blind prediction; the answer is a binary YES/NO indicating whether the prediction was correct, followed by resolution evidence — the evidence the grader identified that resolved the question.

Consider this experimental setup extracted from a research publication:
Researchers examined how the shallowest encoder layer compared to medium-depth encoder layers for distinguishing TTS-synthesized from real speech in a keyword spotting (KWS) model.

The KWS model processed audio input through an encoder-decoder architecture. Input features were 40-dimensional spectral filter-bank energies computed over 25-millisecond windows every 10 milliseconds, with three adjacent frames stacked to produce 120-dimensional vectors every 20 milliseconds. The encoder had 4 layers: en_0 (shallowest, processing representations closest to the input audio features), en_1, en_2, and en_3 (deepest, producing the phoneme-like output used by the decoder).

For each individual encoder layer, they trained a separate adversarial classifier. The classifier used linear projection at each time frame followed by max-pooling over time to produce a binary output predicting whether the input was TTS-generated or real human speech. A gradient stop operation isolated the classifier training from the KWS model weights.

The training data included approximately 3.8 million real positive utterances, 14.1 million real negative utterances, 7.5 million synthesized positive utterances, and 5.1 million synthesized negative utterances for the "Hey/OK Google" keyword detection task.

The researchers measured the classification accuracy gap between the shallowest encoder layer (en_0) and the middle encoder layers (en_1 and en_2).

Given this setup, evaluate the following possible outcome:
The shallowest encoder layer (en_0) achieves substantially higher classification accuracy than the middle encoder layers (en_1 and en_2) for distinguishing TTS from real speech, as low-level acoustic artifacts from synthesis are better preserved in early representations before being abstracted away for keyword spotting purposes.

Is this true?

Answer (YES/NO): NO